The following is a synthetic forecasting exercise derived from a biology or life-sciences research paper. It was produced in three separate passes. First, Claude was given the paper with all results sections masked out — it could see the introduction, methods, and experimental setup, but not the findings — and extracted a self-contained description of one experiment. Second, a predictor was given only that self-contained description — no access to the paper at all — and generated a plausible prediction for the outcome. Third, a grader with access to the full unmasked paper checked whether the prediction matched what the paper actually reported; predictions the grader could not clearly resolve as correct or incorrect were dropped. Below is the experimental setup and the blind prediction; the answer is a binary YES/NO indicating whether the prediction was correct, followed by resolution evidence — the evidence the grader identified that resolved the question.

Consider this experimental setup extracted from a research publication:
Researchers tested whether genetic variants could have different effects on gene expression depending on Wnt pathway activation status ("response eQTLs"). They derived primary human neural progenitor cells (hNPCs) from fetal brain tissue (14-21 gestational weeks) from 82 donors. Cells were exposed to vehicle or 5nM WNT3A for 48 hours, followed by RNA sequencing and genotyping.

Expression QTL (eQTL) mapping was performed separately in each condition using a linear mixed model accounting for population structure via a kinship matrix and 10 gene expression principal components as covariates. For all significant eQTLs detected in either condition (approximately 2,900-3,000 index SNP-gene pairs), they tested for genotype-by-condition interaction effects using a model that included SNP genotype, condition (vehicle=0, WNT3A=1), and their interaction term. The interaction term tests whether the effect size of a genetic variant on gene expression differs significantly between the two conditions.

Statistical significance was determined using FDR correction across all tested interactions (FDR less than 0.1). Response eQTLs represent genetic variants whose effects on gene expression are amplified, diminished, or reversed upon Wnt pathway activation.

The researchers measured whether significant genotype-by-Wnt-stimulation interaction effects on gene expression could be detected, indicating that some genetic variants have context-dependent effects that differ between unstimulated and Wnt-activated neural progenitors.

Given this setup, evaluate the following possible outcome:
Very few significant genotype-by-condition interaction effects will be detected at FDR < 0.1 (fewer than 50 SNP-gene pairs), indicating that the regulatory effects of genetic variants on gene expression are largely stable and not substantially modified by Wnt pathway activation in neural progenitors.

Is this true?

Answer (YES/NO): YES